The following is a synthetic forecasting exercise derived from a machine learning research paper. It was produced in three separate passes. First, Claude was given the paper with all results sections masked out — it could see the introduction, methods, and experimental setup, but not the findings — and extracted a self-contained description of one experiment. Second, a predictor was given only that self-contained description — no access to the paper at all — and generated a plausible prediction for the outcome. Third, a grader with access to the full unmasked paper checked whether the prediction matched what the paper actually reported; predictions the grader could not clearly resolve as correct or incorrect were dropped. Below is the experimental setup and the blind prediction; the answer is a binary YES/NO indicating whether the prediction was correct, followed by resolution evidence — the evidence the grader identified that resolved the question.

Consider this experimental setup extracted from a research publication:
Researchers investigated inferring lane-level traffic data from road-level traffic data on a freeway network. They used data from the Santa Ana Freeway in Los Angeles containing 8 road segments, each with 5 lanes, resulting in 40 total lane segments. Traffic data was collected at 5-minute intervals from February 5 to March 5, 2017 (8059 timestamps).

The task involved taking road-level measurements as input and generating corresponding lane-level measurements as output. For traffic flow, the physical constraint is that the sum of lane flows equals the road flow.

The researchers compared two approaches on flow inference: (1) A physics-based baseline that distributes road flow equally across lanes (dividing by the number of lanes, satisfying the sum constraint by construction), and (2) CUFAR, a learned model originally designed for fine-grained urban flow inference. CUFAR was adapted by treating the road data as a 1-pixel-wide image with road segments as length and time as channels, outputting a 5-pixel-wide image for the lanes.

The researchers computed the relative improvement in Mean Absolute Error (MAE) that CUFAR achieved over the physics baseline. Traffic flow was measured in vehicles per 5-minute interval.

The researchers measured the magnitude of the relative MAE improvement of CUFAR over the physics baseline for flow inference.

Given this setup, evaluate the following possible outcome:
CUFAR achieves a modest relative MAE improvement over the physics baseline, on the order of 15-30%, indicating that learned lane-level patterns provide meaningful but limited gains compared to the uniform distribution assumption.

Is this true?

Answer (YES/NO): YES